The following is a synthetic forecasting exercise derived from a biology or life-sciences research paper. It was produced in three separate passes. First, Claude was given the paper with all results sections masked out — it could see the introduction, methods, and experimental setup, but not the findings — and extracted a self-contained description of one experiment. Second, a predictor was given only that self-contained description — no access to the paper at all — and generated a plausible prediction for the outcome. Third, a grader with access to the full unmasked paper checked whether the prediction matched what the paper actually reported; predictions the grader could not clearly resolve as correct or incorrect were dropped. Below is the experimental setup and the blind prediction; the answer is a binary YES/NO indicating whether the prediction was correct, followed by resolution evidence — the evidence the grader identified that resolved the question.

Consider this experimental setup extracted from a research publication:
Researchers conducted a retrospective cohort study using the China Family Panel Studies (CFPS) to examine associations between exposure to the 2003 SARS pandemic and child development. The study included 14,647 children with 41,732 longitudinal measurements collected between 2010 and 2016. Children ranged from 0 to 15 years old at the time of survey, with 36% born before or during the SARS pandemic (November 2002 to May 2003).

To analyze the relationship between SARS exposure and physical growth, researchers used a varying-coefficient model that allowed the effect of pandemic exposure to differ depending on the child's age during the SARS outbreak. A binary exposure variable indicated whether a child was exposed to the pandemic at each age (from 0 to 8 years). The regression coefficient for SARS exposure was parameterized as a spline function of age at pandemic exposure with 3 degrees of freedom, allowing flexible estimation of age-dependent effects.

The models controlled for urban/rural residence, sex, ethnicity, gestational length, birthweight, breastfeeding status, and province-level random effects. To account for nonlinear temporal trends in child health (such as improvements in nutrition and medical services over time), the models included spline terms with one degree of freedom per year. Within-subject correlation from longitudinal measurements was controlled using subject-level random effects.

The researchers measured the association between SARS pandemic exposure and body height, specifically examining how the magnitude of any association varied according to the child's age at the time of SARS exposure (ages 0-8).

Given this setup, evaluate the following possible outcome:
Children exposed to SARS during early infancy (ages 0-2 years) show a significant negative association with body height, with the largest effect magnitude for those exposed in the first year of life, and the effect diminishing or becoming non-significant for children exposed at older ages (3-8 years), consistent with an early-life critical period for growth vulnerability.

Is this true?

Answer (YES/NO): NO